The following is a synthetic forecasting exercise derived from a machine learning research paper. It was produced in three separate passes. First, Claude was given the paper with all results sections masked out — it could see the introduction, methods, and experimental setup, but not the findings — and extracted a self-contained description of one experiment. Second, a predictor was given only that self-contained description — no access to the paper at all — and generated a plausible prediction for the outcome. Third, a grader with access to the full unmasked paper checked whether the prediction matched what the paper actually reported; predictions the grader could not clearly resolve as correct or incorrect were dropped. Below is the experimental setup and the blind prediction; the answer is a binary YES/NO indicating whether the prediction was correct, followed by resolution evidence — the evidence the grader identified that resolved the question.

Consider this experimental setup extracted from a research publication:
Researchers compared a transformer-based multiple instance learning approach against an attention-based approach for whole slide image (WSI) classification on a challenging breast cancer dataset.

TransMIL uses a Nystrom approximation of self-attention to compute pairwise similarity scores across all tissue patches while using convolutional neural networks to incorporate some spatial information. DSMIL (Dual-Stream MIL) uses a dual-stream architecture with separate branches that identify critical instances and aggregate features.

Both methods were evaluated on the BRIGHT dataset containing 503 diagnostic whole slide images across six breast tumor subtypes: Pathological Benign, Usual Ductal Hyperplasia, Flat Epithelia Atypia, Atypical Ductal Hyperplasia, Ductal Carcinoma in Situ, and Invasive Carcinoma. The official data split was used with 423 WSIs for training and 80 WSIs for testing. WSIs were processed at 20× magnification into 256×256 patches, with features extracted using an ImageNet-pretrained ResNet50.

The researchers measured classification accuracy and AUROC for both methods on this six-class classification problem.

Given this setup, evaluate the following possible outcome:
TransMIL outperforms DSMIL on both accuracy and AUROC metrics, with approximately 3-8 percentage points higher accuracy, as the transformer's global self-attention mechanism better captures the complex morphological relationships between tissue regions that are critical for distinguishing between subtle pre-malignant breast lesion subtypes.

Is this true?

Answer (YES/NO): NO